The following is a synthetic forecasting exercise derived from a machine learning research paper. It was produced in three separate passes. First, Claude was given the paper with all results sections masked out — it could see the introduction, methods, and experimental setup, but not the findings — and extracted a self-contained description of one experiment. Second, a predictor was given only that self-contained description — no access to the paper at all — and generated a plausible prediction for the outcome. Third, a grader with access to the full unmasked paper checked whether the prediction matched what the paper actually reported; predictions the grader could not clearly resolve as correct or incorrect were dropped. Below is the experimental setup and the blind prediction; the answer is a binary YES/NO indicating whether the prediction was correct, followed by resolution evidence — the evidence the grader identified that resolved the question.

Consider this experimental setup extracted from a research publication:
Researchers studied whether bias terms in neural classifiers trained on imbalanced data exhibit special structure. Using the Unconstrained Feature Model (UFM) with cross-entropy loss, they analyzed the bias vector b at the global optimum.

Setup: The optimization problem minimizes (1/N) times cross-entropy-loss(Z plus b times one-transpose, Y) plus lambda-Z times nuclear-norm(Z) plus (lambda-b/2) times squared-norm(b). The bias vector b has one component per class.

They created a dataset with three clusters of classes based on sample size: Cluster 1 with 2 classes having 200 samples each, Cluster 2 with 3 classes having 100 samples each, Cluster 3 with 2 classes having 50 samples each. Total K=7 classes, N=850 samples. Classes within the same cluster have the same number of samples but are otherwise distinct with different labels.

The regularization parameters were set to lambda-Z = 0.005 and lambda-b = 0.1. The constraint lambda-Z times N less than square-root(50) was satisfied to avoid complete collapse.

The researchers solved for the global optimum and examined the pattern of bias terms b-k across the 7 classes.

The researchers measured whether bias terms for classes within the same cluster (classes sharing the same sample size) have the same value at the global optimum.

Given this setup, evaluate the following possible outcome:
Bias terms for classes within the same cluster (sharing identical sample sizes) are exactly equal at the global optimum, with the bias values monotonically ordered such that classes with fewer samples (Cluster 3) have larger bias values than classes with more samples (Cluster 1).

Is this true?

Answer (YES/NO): NO